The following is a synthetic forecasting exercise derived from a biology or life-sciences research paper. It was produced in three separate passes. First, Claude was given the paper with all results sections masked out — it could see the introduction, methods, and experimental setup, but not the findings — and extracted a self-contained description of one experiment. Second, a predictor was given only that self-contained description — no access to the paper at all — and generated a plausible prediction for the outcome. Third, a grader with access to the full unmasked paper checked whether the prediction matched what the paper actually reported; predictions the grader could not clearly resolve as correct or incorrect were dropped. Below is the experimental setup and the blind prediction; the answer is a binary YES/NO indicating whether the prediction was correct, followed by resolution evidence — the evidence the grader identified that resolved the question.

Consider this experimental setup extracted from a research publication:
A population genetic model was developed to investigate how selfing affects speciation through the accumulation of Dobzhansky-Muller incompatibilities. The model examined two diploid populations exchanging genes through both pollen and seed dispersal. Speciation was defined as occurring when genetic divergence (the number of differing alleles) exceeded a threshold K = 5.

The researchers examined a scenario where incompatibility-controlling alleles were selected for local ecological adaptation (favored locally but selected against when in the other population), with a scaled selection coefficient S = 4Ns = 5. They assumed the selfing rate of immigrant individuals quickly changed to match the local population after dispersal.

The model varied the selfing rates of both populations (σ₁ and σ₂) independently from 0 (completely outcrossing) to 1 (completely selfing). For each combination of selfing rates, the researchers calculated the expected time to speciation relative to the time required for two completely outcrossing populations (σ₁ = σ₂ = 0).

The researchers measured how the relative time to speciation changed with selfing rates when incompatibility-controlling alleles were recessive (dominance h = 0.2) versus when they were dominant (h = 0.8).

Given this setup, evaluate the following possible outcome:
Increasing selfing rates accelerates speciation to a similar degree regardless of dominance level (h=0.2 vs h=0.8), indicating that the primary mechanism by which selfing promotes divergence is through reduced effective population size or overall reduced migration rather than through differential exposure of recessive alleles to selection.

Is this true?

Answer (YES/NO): NO